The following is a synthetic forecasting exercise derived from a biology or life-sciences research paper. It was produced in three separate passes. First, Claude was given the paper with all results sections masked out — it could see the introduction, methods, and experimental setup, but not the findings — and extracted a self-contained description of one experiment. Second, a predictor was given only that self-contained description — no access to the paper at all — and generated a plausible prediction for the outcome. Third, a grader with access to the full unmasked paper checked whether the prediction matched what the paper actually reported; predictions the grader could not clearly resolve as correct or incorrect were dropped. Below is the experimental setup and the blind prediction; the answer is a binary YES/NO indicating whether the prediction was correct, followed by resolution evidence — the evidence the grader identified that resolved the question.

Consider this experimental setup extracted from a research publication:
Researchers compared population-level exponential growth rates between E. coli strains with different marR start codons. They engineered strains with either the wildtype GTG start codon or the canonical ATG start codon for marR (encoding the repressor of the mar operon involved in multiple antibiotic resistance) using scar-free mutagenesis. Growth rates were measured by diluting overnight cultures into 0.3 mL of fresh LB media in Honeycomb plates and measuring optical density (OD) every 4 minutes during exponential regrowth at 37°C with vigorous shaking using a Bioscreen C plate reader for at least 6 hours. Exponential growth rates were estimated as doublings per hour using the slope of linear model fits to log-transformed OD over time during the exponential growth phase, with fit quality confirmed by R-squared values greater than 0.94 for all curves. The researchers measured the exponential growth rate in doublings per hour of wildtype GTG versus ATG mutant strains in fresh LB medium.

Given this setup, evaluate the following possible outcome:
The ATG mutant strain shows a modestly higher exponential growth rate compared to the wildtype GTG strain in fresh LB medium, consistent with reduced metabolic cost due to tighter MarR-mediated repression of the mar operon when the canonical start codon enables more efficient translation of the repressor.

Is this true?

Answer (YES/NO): YES